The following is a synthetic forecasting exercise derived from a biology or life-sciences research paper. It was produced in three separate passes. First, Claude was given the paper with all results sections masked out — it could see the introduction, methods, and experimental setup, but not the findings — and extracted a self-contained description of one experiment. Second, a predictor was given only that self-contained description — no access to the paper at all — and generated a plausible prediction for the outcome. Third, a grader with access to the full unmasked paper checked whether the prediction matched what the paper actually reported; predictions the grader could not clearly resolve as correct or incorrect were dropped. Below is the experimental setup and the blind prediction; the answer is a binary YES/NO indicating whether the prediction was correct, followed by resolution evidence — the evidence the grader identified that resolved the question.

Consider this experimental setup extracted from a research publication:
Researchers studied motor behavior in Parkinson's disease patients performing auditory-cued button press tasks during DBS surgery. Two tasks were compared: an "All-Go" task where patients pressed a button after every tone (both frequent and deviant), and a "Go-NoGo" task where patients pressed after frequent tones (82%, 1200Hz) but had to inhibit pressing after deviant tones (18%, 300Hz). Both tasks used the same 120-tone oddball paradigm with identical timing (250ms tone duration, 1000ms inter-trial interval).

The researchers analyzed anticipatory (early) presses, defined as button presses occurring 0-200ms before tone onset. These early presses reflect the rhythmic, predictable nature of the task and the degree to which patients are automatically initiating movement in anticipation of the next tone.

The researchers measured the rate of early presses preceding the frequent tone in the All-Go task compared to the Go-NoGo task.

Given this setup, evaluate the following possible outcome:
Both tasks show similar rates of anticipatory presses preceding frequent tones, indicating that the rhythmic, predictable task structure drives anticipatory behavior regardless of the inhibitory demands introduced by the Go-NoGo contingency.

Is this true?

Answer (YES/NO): NO